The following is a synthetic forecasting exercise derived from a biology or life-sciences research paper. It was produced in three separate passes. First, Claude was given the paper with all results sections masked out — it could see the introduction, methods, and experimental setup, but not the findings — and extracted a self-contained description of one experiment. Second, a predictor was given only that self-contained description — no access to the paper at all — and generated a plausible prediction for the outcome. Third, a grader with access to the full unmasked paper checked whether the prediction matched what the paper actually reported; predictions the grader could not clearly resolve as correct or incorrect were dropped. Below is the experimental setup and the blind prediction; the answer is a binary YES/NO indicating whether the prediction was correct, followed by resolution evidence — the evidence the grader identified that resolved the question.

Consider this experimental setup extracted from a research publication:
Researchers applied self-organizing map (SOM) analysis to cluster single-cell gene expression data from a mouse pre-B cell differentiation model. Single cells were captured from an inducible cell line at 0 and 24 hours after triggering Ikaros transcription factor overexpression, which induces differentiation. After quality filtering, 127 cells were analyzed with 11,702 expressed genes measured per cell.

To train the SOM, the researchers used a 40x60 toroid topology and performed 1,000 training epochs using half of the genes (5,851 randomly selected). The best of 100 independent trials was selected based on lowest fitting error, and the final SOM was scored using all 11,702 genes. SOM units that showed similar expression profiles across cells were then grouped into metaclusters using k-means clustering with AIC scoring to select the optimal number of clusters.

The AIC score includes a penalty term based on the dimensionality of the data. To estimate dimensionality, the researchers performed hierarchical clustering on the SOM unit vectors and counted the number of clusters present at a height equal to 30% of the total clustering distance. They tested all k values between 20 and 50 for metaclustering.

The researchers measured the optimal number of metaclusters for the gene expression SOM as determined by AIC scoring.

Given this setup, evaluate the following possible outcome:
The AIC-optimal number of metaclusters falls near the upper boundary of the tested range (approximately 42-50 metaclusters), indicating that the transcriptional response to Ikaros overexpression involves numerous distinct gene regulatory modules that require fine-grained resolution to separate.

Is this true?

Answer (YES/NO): YES